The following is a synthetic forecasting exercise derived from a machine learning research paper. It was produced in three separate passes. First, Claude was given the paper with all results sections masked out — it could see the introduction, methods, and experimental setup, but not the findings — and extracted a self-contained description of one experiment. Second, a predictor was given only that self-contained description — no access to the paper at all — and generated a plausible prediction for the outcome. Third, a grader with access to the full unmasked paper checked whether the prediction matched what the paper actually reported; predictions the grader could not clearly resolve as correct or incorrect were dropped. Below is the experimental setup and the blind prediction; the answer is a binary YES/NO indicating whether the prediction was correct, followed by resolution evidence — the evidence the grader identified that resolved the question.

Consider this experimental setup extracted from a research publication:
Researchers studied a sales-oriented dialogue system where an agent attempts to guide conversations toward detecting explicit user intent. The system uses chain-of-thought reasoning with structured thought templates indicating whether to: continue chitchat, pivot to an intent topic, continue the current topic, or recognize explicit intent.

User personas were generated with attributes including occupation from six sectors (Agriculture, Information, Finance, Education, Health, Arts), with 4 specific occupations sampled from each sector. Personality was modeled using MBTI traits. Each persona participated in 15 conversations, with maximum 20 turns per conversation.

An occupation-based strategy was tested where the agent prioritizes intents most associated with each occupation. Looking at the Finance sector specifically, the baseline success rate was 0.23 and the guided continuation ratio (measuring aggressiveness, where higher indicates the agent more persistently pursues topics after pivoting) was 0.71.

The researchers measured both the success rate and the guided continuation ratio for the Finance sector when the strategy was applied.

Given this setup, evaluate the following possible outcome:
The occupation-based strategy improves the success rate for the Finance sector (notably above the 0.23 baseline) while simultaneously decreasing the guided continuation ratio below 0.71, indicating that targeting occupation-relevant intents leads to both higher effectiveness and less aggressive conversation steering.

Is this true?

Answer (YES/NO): YES